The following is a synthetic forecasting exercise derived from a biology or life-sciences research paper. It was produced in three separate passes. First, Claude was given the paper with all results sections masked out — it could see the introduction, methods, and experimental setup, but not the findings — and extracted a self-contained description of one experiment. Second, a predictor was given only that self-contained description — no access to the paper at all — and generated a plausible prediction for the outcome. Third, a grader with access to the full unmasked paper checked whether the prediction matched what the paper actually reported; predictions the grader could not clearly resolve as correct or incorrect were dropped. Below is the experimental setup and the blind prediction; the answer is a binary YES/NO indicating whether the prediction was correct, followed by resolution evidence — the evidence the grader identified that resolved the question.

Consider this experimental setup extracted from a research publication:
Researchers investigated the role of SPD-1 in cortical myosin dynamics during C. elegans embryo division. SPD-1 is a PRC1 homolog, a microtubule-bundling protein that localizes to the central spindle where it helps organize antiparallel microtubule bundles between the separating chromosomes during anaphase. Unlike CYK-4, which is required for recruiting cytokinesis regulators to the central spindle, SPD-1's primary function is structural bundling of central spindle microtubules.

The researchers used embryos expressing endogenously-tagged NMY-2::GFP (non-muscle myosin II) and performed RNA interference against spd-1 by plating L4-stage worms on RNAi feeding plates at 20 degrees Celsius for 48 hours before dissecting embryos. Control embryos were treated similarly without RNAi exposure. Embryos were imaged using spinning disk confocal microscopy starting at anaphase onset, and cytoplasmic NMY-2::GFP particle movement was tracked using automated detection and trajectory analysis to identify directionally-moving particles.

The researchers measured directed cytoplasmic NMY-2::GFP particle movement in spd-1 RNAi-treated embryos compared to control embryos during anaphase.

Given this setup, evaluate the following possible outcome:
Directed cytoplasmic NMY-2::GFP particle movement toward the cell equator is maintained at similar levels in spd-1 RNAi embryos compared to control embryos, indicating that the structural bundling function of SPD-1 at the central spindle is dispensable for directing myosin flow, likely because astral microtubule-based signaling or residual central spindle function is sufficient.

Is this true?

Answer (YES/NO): NO